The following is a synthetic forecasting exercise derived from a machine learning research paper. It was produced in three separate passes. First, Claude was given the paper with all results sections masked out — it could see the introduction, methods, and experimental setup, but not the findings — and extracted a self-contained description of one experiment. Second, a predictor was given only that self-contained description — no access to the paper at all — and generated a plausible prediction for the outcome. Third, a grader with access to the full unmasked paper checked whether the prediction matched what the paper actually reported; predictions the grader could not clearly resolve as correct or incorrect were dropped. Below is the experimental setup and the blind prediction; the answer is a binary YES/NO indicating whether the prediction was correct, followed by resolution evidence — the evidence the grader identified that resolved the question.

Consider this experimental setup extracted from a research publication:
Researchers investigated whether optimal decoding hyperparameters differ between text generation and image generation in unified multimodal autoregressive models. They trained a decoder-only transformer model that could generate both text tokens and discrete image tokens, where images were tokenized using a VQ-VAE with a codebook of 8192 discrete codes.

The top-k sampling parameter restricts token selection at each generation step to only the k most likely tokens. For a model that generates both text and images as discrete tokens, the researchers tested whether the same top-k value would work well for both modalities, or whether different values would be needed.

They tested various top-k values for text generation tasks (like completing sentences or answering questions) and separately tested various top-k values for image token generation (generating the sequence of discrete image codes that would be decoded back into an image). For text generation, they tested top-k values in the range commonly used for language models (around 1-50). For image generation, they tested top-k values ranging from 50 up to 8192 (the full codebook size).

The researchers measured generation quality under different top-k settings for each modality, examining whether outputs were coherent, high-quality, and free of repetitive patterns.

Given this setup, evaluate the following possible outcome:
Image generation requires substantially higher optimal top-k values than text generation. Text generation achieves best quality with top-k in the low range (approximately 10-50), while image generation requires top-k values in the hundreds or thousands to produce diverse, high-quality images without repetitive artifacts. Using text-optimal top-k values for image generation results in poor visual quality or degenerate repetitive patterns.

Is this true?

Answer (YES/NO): YES